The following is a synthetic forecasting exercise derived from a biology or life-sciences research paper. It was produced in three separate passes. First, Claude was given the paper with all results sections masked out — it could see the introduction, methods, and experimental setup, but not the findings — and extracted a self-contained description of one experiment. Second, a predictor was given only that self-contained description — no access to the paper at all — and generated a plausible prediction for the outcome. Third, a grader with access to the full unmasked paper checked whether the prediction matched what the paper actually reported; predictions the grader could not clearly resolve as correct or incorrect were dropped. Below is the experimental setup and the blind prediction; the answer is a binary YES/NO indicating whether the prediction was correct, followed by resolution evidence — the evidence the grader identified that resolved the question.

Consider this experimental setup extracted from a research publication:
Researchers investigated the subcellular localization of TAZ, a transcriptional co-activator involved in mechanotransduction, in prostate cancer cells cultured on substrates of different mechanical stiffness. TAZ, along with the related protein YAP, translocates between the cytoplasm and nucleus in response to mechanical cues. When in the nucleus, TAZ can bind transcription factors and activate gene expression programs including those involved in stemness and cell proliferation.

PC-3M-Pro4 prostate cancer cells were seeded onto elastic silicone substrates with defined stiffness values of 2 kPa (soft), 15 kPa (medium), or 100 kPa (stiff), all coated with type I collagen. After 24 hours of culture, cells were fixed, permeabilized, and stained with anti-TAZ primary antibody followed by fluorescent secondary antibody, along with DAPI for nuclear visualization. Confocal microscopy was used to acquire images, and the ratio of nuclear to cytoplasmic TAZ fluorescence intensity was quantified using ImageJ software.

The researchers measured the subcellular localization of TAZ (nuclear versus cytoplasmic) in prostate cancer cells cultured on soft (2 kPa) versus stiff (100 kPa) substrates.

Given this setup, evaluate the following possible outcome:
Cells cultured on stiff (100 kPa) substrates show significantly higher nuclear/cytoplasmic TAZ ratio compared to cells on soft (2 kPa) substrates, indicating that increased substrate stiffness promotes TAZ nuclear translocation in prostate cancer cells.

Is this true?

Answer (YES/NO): YES